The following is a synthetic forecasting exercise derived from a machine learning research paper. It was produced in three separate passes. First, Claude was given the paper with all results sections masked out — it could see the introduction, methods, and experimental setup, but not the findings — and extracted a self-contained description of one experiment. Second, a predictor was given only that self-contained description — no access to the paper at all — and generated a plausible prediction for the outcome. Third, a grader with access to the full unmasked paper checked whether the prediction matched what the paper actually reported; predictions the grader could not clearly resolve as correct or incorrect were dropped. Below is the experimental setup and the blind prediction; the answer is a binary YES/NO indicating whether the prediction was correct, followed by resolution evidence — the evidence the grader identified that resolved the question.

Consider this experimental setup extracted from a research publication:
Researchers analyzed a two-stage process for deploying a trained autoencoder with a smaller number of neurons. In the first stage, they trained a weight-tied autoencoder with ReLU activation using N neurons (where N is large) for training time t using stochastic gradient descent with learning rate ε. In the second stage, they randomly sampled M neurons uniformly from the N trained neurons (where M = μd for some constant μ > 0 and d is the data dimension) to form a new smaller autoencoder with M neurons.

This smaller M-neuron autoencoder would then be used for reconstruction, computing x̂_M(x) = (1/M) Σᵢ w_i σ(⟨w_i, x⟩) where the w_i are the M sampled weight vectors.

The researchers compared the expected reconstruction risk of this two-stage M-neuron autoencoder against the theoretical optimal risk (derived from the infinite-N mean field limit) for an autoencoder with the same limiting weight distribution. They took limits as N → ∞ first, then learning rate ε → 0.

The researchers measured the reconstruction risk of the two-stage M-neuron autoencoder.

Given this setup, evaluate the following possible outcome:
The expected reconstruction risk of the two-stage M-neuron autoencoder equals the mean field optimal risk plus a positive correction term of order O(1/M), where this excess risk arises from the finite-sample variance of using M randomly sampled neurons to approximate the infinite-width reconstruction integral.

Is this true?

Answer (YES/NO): NO